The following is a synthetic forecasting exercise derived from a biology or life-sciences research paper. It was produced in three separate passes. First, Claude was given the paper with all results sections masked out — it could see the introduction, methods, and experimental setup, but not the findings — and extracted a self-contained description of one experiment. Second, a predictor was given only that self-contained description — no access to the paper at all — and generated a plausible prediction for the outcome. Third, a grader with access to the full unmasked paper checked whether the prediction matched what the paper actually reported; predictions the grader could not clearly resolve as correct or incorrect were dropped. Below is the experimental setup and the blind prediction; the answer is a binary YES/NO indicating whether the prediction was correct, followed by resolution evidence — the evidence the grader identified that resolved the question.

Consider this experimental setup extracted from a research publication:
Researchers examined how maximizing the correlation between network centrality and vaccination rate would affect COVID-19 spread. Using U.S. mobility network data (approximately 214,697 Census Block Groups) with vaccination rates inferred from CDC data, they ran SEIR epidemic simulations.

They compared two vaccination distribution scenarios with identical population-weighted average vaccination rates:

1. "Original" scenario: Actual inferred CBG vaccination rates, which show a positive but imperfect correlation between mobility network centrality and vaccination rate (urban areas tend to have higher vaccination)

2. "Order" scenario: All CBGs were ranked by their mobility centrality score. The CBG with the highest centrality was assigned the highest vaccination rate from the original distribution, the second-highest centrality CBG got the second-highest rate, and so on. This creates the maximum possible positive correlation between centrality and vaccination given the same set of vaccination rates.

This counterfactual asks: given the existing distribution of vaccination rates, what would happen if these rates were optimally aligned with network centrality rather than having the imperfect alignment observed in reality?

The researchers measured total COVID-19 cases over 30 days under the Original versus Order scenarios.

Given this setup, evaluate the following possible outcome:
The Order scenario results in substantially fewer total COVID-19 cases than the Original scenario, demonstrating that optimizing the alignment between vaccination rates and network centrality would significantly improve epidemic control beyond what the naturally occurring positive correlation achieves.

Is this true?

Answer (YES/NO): YES